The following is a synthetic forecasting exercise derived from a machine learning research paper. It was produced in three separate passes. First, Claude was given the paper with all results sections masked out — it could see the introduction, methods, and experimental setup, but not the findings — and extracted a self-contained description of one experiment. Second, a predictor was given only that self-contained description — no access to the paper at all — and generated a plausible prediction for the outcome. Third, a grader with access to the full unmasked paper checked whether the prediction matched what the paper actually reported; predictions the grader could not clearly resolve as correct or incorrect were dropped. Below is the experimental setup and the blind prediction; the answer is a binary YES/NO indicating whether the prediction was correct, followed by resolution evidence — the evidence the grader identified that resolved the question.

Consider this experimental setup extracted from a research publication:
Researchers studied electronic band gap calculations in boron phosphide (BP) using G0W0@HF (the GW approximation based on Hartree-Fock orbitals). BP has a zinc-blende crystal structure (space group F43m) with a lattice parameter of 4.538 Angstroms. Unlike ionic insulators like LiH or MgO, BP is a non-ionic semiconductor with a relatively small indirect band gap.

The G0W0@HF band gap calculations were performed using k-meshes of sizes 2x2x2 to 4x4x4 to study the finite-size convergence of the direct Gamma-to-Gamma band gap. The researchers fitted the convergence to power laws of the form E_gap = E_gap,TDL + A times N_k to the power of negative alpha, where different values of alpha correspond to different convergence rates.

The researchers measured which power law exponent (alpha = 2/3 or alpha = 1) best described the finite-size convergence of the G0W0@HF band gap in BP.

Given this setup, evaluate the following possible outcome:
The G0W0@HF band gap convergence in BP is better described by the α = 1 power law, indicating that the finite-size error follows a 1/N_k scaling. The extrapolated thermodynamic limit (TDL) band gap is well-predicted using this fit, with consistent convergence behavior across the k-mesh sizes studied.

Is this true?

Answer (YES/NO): YES